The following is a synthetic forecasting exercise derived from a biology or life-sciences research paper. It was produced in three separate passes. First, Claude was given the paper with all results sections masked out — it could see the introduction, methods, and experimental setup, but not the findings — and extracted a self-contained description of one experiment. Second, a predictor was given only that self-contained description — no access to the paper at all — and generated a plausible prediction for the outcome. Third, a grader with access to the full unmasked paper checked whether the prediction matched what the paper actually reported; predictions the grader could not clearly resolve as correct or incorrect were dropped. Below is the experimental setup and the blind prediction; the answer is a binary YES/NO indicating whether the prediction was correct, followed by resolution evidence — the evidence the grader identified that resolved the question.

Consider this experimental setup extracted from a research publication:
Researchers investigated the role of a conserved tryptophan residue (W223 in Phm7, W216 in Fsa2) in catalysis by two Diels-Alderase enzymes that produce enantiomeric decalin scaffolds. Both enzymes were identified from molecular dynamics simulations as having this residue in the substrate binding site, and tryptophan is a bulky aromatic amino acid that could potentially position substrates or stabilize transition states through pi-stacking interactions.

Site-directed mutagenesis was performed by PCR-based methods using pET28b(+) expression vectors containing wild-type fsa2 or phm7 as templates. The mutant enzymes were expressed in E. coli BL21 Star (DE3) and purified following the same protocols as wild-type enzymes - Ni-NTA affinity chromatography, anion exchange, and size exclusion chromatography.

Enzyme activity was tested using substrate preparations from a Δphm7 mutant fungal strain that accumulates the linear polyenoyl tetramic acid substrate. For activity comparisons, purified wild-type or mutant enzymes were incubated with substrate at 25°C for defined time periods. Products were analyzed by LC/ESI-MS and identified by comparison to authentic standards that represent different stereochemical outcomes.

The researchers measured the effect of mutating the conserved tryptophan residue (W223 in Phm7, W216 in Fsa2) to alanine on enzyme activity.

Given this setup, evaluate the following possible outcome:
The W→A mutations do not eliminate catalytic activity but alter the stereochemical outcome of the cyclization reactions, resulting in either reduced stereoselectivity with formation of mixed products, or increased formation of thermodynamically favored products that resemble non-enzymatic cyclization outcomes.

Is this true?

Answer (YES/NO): NO